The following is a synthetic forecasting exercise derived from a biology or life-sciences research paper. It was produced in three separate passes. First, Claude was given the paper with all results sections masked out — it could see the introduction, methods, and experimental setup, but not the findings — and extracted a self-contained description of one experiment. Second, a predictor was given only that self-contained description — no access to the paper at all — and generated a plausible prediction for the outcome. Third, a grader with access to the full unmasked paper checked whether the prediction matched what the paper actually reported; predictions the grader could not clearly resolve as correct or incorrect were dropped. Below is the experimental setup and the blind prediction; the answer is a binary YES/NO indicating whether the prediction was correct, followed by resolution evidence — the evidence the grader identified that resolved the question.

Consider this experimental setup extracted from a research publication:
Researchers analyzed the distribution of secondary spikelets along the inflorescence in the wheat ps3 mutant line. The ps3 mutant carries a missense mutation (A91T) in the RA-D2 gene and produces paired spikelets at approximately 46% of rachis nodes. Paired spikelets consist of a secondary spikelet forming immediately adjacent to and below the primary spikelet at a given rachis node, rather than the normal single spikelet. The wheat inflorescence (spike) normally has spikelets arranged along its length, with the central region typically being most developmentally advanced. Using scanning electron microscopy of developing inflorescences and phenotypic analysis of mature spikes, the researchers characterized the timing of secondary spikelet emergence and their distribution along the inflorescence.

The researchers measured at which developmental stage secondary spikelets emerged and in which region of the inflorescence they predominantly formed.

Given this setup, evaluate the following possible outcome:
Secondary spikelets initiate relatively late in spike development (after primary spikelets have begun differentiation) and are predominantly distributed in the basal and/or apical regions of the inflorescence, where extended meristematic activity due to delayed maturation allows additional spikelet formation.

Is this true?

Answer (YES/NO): NO